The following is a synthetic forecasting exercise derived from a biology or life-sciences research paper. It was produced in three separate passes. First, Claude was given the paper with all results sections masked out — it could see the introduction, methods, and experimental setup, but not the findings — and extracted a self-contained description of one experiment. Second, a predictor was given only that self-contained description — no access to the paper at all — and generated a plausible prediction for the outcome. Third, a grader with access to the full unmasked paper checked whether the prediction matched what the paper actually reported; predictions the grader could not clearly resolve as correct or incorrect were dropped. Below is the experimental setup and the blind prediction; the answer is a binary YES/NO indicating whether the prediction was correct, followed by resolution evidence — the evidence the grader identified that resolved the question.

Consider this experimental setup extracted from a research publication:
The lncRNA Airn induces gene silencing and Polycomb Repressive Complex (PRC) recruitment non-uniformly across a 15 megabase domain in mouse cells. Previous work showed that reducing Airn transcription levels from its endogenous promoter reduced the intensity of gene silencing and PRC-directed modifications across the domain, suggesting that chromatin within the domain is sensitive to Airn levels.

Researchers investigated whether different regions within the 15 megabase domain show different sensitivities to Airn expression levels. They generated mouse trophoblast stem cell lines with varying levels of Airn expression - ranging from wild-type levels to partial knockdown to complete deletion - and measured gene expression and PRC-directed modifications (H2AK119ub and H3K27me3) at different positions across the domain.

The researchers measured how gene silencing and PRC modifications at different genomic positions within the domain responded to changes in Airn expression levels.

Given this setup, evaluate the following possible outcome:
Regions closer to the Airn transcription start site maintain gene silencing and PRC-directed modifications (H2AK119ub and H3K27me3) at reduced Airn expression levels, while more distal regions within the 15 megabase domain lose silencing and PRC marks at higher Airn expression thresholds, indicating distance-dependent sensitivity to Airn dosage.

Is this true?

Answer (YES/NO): NO